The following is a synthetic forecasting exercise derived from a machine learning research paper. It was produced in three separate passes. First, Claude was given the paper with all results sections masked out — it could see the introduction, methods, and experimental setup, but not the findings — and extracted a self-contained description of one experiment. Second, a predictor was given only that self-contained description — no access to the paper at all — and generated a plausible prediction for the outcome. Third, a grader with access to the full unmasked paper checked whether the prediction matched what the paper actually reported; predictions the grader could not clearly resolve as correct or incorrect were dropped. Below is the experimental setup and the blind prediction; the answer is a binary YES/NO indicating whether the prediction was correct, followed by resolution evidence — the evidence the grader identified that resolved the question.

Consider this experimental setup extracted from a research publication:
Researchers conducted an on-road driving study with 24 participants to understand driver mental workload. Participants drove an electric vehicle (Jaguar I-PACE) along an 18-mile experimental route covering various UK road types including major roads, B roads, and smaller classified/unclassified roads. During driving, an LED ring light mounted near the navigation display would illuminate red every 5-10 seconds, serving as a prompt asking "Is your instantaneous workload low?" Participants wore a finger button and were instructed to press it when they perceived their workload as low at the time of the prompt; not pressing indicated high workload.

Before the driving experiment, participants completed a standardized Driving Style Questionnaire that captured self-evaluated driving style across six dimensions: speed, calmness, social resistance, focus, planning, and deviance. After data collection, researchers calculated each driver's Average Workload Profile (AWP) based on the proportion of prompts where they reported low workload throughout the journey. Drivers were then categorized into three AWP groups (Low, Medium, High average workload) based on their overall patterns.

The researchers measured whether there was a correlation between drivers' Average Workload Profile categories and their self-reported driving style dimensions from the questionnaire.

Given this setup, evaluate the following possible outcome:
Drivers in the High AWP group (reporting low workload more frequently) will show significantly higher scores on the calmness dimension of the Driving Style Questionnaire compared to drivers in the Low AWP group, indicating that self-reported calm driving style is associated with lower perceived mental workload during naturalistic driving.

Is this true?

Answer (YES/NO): NO